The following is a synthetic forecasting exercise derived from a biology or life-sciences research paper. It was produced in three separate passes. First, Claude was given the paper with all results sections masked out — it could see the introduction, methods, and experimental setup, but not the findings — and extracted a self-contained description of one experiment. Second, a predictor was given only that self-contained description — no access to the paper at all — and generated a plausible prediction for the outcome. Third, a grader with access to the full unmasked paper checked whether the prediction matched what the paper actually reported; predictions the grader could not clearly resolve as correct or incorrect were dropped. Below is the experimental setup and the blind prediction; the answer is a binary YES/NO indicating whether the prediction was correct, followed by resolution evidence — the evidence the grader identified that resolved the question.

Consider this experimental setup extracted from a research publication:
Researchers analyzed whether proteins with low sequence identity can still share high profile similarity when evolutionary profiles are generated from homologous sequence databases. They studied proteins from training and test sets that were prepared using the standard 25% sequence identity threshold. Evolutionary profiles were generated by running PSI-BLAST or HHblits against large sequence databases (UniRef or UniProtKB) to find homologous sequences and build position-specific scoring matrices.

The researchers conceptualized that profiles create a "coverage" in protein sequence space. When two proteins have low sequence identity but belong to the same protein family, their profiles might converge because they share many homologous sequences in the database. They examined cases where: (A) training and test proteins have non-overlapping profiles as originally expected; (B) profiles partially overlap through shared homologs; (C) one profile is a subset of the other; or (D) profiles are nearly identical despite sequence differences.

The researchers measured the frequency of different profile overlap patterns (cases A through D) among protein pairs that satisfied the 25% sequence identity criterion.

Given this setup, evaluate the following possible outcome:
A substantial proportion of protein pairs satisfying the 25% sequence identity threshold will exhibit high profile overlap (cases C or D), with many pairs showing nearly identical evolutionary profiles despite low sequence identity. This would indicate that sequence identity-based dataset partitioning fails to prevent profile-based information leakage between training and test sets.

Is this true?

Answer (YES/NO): YES